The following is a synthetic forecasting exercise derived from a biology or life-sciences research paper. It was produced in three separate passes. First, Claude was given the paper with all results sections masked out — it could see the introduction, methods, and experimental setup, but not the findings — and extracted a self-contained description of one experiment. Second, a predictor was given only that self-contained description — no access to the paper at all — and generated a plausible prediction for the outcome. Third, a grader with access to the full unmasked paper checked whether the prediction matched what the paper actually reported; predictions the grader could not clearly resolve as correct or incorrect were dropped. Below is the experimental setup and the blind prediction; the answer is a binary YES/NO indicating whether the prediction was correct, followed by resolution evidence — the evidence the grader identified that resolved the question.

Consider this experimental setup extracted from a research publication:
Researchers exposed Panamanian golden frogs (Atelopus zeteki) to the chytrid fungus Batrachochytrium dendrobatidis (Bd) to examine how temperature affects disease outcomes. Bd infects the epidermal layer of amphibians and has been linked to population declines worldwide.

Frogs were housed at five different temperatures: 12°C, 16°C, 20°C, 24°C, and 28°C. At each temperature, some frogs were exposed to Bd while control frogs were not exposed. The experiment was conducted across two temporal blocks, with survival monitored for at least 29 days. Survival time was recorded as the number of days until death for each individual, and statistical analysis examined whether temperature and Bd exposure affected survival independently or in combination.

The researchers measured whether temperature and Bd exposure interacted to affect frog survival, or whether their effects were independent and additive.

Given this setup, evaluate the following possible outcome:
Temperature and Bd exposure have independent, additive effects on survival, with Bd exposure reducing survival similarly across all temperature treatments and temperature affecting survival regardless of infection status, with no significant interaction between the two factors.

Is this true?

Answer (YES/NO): NO